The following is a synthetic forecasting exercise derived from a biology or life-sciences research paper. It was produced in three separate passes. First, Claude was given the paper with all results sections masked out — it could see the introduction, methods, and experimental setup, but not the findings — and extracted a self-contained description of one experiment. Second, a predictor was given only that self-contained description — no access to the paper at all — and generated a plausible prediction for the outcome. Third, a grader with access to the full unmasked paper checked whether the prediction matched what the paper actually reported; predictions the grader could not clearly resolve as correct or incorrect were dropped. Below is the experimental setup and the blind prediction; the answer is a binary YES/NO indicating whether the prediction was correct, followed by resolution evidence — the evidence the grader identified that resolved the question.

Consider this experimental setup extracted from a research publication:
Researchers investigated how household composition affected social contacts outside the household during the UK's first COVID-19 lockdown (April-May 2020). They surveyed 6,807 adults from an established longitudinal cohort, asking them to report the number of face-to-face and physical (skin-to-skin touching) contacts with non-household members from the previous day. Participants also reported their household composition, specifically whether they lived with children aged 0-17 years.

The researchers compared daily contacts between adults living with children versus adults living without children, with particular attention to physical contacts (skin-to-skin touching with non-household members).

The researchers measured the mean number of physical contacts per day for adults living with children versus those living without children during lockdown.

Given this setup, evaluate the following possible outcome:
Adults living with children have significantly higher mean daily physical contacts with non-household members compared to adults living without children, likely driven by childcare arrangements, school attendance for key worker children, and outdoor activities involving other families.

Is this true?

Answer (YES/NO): YES